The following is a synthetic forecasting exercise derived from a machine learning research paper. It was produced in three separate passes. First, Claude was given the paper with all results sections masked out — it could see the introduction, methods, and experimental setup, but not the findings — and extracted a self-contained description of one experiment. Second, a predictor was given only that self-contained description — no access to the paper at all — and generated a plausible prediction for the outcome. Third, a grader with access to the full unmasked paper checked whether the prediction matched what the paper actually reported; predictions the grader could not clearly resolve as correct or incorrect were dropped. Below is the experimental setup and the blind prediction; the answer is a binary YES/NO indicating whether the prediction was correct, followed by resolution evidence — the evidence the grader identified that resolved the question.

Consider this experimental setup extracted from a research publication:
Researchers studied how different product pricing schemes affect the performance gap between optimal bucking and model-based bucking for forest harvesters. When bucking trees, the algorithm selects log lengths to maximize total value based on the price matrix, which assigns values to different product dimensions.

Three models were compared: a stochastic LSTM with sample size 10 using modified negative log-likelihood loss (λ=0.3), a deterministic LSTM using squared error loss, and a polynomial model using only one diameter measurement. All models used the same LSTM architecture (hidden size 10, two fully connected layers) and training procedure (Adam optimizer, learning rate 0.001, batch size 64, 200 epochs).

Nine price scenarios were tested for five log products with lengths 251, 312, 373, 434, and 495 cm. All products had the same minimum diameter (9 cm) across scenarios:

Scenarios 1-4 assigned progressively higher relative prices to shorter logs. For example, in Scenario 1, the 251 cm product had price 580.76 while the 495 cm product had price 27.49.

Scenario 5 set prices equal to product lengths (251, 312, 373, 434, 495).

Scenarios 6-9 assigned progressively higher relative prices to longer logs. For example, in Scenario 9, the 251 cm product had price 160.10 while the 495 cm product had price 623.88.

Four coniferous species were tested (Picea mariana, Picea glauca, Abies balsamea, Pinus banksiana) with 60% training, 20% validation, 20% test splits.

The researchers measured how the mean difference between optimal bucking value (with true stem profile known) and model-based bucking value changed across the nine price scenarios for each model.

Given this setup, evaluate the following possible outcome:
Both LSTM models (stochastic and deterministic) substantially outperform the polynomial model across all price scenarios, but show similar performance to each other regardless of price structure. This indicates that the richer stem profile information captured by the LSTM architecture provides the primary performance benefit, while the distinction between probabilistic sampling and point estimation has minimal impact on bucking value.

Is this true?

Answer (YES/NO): NO